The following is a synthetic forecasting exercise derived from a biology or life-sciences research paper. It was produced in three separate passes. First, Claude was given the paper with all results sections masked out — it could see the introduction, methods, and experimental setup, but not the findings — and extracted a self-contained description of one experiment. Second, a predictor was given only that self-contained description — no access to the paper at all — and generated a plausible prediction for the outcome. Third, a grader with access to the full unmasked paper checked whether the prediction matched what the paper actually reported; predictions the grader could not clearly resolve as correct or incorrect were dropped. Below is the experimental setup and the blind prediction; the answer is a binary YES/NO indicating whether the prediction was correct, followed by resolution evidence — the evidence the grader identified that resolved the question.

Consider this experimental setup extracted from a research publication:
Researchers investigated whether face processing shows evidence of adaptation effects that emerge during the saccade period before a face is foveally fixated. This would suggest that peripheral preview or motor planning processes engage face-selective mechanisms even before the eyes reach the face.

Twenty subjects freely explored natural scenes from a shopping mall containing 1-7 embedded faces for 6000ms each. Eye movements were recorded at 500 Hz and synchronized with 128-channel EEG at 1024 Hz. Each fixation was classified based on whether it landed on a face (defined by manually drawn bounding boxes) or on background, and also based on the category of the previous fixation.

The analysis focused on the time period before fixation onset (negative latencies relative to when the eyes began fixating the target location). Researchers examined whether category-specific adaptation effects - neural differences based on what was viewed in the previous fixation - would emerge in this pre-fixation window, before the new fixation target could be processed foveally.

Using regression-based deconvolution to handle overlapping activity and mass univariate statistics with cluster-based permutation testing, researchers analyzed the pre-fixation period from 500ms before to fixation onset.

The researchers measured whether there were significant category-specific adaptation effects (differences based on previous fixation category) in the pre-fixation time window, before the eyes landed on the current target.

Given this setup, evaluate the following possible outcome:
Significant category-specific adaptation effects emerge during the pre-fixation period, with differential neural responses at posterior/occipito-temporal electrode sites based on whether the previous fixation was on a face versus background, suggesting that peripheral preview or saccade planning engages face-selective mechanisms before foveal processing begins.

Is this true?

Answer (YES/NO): NO